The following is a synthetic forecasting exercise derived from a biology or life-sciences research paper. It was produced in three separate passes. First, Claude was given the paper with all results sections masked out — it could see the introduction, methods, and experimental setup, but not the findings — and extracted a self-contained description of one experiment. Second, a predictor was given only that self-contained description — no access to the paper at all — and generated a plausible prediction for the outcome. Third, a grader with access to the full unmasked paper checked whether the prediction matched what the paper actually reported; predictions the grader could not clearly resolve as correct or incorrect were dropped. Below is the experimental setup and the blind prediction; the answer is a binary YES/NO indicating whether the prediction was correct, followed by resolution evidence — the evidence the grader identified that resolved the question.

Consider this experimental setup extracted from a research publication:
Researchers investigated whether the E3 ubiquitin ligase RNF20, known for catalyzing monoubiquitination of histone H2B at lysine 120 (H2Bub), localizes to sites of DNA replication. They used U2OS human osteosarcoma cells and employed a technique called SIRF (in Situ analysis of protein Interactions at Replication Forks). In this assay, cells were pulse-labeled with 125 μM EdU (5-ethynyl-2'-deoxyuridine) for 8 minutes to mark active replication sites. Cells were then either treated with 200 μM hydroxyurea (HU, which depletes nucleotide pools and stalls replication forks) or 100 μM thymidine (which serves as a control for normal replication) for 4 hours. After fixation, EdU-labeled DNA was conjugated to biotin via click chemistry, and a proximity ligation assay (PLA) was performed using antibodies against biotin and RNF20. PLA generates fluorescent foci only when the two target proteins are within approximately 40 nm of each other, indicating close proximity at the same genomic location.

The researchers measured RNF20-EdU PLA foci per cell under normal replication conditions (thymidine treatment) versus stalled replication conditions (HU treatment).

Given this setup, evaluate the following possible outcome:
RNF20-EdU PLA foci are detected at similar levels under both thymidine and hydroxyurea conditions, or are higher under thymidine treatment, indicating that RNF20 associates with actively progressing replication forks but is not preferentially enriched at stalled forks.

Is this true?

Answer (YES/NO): NO